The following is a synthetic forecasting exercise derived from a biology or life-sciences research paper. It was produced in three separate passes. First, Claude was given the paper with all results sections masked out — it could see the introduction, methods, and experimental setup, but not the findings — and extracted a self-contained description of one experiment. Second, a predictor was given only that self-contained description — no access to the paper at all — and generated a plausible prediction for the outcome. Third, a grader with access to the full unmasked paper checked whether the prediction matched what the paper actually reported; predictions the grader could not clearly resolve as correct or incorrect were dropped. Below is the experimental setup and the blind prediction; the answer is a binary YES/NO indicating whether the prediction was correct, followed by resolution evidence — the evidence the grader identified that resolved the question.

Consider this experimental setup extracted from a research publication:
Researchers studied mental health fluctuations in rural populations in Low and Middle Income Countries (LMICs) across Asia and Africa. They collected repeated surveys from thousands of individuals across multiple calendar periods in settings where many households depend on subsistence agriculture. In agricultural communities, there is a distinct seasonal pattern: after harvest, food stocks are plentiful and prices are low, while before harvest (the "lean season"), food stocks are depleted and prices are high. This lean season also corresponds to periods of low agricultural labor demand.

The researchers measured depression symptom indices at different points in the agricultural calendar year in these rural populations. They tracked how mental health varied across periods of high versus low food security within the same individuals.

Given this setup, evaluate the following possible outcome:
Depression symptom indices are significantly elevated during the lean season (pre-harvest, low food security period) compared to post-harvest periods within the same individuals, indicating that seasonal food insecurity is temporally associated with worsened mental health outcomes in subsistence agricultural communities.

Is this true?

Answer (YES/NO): YES